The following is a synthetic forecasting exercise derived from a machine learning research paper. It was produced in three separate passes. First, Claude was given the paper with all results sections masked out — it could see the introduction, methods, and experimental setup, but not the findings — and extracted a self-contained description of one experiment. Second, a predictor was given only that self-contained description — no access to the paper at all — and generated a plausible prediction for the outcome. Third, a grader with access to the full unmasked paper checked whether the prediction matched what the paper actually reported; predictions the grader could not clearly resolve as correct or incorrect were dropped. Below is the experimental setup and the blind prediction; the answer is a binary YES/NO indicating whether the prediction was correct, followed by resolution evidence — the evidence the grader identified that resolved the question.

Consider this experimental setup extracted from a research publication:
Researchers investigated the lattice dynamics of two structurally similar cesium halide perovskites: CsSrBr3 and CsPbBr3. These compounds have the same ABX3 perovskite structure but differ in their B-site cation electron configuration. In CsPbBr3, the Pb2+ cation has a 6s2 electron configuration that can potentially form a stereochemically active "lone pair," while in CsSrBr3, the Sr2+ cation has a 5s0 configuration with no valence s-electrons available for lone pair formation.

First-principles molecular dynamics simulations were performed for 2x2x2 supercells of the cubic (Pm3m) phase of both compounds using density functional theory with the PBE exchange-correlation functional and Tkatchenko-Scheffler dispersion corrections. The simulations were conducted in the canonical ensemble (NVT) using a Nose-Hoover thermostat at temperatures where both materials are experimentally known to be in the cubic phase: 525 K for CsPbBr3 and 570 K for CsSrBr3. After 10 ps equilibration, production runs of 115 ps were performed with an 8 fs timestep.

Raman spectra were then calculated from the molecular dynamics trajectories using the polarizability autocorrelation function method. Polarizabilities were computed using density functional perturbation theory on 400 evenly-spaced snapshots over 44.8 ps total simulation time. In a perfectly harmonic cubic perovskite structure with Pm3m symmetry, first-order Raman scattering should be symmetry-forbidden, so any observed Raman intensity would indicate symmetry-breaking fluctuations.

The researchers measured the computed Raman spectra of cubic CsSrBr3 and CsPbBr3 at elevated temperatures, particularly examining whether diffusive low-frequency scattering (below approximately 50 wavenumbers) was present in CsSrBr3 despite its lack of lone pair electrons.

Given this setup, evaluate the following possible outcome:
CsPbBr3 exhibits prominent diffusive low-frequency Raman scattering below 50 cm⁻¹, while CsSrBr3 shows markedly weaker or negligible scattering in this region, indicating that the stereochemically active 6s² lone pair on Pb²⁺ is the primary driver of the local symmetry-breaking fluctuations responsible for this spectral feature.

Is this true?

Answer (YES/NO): NO